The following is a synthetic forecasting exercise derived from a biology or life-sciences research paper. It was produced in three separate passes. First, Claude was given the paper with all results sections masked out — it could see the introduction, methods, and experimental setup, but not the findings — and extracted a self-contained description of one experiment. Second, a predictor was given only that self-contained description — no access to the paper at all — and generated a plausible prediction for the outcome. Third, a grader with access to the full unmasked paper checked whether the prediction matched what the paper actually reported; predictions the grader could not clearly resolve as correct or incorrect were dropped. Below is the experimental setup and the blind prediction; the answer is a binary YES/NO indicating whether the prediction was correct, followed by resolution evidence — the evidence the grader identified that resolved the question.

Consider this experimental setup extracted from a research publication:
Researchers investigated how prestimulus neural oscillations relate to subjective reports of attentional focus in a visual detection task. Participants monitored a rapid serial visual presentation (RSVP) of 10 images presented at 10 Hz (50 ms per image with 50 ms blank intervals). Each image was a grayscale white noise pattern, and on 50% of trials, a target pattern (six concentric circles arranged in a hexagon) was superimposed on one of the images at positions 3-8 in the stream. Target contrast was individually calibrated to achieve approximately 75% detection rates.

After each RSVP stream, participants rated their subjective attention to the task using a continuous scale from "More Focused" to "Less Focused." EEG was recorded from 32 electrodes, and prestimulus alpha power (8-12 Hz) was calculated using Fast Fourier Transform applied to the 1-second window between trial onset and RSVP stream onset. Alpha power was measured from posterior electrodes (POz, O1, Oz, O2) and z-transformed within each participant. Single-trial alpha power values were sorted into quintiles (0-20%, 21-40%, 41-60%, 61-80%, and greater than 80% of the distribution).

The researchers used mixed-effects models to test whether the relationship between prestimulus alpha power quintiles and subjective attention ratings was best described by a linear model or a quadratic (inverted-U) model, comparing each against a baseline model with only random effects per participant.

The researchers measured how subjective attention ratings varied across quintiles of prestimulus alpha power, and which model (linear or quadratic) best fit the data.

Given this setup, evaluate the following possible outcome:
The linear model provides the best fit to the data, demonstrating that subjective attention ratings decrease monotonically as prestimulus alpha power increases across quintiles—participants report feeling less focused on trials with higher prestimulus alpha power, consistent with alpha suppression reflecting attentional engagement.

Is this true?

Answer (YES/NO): YES